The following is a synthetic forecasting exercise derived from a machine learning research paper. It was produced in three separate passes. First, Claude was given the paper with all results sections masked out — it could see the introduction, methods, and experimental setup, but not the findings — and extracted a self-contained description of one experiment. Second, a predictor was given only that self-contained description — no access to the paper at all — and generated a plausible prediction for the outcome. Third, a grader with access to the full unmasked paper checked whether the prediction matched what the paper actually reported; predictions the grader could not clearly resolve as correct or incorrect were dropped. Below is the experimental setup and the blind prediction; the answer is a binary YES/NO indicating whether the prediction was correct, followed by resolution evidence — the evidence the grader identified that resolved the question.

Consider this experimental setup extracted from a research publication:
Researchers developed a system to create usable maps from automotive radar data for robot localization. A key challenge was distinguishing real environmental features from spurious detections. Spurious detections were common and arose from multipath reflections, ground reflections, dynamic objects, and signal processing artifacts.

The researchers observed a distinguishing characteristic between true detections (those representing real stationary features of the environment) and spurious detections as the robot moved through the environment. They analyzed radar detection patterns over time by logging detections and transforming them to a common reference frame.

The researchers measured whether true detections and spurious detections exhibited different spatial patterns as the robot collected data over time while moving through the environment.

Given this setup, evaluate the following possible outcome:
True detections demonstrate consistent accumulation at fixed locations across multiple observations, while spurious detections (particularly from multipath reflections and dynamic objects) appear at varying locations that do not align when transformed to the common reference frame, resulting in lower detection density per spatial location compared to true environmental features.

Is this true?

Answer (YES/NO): YES